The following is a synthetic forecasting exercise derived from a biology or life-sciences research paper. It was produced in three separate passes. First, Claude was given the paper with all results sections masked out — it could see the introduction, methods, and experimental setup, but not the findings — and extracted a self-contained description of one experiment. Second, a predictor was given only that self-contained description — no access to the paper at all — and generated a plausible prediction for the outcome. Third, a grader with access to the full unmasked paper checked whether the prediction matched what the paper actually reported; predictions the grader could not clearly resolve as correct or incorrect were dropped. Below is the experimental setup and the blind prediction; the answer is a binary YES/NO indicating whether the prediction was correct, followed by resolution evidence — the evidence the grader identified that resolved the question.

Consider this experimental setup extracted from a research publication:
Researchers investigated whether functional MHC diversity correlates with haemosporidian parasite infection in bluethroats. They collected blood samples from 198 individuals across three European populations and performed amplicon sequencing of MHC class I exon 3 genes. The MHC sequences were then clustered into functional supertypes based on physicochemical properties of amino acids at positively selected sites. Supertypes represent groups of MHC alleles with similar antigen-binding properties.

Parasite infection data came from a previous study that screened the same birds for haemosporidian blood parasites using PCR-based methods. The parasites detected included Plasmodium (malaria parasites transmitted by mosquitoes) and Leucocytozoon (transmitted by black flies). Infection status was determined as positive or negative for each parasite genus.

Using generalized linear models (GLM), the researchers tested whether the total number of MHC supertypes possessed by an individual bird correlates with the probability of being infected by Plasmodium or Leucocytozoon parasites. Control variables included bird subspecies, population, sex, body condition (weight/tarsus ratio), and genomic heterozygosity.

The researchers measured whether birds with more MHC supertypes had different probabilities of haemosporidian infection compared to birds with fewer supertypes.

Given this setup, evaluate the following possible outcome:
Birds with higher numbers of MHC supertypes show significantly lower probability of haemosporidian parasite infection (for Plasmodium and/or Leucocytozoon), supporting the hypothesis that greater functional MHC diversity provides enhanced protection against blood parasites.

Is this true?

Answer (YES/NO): NO